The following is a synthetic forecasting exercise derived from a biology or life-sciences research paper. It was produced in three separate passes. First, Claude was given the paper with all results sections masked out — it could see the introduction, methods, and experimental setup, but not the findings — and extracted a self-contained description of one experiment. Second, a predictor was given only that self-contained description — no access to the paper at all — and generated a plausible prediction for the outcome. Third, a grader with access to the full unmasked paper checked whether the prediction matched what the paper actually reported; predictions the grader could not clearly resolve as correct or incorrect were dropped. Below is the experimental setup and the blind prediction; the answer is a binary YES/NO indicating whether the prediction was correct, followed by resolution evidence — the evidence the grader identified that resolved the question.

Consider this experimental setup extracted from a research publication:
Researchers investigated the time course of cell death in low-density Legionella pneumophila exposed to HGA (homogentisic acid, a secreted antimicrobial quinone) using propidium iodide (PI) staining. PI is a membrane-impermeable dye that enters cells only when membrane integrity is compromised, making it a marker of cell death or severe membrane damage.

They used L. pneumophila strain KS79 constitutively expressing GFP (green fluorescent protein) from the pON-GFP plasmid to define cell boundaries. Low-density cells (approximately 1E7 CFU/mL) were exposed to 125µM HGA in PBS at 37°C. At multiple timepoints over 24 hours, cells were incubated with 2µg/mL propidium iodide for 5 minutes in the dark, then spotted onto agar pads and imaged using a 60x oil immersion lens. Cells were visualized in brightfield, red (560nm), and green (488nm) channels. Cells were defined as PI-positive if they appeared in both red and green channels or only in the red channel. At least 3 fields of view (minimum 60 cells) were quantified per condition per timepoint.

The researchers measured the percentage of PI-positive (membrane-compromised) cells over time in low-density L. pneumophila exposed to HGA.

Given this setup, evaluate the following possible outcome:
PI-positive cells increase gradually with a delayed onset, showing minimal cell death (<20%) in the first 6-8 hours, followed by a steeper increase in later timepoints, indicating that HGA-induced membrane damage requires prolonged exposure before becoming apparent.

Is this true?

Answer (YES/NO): NO